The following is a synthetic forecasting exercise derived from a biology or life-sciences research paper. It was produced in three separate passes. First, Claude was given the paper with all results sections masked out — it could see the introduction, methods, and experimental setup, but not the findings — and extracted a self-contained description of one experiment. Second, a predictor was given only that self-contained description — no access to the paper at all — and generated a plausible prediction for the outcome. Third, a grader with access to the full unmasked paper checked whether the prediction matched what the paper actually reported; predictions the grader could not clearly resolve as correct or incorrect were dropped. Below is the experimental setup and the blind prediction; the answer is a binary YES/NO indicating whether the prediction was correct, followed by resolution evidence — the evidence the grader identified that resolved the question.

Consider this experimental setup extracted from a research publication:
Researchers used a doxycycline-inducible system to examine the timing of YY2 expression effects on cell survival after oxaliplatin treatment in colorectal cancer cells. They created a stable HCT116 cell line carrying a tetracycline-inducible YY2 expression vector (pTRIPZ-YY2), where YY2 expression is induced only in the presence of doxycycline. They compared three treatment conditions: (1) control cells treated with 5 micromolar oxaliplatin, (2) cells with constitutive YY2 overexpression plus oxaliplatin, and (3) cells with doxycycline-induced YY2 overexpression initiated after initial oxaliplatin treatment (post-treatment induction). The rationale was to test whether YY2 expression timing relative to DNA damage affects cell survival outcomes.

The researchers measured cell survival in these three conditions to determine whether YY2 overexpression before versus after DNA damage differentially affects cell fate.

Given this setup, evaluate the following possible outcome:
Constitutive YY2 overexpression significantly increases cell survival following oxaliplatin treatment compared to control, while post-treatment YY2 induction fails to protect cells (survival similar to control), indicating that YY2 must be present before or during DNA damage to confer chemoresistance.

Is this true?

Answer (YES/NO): NO